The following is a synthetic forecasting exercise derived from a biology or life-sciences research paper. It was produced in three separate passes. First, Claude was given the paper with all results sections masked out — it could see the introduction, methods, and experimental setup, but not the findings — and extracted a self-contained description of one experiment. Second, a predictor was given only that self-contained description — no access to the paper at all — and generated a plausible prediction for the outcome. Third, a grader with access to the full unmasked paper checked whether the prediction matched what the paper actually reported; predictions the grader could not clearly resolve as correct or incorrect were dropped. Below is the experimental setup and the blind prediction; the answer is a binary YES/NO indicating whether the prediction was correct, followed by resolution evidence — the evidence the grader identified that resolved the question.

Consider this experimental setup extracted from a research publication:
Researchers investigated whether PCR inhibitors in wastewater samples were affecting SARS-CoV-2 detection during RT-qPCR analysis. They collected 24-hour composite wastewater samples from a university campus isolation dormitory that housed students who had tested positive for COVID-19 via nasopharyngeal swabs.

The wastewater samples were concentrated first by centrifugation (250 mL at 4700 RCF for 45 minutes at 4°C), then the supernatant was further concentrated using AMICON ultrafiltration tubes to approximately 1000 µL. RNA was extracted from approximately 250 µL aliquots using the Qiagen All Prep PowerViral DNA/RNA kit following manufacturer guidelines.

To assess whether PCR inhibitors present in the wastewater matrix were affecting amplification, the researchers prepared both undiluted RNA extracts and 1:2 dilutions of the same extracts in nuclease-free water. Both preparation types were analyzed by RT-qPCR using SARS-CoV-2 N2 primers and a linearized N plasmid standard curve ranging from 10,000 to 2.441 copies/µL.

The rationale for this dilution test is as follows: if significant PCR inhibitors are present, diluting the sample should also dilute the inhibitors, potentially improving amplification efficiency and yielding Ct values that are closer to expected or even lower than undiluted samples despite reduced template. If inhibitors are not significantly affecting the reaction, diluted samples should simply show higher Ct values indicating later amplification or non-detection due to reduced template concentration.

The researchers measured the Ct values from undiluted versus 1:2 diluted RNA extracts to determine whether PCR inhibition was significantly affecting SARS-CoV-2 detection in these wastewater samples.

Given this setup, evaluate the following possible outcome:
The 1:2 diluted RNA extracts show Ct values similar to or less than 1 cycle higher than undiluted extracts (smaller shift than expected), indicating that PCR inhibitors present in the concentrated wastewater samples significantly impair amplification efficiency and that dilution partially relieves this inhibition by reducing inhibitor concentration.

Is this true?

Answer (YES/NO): NO